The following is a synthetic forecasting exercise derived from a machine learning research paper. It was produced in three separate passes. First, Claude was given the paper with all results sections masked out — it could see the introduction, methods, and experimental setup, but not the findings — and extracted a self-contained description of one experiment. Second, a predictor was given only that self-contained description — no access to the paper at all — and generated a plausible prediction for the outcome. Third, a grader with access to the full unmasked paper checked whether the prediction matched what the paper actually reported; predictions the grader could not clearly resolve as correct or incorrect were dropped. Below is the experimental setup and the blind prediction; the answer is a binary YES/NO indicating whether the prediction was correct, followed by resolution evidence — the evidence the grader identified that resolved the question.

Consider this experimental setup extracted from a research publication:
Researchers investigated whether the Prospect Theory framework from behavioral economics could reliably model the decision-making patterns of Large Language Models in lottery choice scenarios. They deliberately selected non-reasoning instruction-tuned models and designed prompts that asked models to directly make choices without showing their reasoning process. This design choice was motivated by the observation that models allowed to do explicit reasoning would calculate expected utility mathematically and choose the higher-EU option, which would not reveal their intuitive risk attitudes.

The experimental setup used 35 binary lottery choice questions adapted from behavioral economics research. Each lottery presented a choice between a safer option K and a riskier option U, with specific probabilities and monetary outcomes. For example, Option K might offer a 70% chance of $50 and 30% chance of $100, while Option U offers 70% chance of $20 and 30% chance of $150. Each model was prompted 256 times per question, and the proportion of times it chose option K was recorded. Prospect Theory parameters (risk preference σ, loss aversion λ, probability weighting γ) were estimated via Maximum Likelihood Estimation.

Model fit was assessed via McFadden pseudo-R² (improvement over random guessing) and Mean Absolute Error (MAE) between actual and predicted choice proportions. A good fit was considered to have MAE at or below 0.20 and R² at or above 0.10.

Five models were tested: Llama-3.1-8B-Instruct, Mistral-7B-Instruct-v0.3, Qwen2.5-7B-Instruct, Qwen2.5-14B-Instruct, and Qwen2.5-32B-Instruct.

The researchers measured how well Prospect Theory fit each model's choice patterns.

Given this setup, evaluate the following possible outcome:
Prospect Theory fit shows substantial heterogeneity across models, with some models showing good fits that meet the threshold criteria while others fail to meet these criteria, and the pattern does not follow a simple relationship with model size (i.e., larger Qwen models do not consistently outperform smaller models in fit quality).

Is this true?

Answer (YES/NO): YES